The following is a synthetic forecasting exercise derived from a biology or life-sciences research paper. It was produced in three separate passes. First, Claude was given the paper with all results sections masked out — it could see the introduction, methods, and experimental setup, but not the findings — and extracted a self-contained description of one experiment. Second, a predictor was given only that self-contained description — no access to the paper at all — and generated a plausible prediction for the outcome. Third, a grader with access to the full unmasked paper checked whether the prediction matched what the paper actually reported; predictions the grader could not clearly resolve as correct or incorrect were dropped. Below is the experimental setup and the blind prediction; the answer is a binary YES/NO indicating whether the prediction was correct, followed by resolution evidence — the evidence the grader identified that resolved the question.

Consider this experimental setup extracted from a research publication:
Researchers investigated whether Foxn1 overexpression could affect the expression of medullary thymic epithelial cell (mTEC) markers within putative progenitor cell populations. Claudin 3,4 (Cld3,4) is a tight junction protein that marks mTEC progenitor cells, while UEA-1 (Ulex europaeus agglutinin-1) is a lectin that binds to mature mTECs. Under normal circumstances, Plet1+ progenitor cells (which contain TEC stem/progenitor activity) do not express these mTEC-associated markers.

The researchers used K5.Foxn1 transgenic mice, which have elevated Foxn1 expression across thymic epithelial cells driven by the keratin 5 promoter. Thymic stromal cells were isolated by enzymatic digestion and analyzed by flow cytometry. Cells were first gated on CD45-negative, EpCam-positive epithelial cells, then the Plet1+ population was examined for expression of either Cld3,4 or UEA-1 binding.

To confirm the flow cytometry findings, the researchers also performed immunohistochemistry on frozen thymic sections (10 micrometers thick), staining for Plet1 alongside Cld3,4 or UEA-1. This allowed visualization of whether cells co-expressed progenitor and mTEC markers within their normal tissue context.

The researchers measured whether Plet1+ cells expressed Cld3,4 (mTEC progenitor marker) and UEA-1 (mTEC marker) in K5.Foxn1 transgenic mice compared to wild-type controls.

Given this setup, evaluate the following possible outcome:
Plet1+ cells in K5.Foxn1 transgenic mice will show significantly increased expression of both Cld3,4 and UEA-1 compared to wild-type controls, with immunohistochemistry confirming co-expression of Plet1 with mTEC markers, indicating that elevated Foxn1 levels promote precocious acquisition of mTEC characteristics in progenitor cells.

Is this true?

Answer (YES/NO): YES